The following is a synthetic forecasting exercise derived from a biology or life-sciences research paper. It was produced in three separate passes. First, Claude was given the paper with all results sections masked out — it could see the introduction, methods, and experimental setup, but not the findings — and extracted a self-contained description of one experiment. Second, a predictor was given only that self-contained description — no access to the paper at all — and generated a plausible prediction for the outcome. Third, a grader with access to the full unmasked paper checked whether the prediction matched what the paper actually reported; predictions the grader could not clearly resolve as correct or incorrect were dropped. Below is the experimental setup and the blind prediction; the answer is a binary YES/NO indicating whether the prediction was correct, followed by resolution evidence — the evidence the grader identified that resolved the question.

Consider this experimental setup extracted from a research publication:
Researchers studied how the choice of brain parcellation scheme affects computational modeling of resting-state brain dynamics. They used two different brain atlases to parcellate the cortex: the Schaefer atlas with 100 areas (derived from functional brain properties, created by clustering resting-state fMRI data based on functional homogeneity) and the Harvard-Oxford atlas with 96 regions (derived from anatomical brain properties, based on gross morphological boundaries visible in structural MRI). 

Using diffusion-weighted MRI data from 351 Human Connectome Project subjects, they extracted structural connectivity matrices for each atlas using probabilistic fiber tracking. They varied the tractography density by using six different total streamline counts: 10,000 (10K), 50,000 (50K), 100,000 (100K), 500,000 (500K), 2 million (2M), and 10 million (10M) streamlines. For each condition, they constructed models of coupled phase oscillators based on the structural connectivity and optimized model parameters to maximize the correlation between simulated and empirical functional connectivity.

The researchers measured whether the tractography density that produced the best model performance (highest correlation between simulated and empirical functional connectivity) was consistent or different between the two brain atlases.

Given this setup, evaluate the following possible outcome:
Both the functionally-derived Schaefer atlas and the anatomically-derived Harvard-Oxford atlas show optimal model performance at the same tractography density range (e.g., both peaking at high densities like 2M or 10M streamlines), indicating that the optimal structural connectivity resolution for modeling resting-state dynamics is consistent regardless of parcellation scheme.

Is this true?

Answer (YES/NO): NO